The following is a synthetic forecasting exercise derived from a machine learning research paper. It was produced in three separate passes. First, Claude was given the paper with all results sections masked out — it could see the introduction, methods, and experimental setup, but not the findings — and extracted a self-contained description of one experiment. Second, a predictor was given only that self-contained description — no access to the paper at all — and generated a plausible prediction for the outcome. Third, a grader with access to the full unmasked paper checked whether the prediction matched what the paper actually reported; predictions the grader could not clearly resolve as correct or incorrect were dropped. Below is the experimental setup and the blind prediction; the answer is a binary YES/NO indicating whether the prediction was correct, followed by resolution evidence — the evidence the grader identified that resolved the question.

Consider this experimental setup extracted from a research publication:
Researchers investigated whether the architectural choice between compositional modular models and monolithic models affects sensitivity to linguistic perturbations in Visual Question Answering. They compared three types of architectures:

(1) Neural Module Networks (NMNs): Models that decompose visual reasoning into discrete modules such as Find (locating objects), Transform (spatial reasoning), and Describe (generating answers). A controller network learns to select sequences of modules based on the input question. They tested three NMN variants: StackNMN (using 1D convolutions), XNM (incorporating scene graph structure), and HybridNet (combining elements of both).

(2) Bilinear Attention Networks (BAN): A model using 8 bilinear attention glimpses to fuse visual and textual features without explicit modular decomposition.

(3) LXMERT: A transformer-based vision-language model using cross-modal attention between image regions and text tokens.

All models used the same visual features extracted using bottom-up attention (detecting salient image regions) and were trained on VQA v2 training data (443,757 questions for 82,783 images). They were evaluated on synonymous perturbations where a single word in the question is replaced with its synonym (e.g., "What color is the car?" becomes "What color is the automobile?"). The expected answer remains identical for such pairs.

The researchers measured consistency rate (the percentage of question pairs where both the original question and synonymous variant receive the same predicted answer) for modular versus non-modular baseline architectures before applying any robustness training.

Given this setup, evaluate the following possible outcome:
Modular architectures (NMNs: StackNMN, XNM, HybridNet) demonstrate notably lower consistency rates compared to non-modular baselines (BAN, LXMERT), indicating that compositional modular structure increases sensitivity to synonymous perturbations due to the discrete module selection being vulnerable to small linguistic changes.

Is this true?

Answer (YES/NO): NO